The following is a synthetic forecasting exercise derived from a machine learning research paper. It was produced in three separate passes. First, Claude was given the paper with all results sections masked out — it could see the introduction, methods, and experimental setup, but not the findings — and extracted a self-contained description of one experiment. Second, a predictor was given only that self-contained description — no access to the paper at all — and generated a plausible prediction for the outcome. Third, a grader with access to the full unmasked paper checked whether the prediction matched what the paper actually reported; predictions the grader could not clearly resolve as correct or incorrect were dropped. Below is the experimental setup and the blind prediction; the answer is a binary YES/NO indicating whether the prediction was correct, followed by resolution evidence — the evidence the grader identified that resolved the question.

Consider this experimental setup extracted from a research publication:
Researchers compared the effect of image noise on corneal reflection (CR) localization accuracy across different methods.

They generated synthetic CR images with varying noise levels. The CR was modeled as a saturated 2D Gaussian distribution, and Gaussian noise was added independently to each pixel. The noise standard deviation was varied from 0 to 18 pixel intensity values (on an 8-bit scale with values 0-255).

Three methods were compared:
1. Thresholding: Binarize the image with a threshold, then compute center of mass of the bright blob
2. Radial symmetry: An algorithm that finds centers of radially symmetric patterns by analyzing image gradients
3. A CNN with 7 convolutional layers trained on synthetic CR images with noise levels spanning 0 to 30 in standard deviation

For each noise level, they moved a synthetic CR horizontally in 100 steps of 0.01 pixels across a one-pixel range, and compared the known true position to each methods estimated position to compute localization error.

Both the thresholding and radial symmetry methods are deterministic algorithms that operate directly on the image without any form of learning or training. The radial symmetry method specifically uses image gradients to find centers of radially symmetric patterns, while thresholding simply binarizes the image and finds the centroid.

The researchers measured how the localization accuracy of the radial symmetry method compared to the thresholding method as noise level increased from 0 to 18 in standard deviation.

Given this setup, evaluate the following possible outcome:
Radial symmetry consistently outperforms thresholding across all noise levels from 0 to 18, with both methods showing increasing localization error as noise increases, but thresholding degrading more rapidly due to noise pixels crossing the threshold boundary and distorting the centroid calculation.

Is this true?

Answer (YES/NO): NO